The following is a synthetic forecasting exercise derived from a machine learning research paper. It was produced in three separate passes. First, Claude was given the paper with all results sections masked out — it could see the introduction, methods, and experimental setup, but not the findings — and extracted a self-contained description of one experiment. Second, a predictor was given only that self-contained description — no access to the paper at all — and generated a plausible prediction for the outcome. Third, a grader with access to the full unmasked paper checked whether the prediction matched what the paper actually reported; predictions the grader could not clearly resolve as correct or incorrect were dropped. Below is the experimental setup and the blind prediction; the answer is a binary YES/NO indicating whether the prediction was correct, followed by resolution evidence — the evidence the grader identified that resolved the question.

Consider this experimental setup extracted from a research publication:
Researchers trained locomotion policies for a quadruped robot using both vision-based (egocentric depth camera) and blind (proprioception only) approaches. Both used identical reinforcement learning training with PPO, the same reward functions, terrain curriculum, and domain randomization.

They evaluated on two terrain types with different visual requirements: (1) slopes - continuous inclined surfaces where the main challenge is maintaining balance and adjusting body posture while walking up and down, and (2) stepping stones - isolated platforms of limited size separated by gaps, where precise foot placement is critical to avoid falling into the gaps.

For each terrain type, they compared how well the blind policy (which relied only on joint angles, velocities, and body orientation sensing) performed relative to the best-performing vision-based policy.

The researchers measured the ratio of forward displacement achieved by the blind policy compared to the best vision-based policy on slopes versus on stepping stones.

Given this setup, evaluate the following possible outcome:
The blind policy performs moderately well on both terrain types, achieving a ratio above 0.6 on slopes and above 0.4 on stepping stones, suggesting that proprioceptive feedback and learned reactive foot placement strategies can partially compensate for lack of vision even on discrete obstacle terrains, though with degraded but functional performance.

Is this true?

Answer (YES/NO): NO